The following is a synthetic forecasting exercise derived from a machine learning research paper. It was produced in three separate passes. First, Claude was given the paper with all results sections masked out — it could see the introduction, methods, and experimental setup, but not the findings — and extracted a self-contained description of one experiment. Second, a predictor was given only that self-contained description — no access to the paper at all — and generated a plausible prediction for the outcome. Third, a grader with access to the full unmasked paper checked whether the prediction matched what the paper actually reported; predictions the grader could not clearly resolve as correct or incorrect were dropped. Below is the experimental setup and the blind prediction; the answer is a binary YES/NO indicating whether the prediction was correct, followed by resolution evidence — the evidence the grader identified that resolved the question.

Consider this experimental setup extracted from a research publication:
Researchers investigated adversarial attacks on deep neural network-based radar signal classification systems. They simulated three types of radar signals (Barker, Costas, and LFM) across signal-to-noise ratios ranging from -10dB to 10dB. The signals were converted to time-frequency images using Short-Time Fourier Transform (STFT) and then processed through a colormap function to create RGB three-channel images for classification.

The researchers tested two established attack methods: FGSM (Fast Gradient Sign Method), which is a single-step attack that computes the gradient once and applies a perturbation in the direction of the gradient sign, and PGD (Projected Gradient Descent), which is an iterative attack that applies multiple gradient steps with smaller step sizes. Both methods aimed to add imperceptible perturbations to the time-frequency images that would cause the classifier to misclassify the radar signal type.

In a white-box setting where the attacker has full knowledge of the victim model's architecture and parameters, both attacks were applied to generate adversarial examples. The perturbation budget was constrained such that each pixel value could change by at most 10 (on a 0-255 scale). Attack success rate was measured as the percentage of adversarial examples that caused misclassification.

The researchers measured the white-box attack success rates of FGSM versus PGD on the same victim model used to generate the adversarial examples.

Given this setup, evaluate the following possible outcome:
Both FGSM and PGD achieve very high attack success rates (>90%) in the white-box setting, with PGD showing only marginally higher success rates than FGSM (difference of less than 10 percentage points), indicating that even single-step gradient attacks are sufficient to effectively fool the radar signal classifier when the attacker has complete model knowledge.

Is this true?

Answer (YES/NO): NO